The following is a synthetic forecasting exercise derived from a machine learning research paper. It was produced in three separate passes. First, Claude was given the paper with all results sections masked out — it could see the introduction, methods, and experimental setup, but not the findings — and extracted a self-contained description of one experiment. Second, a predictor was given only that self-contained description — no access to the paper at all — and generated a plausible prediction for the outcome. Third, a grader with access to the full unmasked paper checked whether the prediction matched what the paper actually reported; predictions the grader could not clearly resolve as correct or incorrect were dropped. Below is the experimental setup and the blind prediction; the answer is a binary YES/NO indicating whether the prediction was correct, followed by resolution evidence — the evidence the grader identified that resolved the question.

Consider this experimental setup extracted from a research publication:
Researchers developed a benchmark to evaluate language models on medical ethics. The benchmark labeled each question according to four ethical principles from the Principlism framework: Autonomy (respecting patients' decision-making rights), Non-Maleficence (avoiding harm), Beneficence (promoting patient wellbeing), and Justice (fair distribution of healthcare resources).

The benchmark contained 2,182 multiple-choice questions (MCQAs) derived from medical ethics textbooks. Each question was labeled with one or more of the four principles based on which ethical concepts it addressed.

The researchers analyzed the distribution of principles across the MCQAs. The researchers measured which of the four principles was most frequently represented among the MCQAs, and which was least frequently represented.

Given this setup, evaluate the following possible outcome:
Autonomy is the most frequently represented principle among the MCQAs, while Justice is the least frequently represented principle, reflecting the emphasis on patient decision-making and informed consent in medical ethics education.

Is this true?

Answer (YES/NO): NO